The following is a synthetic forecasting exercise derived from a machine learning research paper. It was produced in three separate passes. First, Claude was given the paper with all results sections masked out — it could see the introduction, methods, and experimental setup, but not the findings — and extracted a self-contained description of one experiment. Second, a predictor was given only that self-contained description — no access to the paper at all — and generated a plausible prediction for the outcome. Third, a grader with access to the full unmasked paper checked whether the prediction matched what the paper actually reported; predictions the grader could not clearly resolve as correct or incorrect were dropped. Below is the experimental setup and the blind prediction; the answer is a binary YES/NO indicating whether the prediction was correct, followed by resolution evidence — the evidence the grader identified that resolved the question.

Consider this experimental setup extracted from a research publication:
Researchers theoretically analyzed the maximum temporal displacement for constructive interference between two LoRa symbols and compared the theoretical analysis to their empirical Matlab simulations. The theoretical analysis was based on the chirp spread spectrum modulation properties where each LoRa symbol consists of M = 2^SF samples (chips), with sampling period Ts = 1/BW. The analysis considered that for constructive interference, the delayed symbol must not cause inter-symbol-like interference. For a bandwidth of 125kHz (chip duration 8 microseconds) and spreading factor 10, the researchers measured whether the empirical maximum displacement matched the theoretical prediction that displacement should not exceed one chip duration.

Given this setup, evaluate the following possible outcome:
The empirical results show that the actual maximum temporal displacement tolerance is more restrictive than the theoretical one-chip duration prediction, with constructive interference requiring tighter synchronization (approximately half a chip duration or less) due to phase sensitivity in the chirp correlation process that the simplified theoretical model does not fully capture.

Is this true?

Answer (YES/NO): NO